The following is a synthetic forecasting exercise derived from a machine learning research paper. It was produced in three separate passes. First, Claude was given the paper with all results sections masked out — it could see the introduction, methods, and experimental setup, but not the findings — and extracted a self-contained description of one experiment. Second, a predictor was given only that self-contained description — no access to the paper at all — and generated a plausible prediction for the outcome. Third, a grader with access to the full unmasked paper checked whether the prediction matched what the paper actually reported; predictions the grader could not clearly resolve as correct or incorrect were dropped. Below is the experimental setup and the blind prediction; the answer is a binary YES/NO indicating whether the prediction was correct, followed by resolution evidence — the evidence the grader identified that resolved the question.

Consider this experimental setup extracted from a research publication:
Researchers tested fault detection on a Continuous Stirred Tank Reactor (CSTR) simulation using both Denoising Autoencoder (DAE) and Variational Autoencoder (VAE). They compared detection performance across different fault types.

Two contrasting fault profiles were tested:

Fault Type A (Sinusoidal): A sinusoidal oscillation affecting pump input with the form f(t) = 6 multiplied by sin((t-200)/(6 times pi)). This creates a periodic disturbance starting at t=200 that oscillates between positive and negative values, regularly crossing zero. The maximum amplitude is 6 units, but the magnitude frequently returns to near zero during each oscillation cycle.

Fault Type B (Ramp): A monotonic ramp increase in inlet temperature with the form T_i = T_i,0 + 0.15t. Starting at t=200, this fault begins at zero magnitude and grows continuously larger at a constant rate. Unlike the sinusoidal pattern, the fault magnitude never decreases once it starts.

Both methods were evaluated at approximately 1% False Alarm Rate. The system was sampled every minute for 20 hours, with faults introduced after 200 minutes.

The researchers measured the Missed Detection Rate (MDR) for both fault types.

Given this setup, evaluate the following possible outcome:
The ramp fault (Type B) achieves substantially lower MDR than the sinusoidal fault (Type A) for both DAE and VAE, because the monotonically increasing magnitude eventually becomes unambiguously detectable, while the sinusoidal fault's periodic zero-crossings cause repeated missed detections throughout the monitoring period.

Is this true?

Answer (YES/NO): YES